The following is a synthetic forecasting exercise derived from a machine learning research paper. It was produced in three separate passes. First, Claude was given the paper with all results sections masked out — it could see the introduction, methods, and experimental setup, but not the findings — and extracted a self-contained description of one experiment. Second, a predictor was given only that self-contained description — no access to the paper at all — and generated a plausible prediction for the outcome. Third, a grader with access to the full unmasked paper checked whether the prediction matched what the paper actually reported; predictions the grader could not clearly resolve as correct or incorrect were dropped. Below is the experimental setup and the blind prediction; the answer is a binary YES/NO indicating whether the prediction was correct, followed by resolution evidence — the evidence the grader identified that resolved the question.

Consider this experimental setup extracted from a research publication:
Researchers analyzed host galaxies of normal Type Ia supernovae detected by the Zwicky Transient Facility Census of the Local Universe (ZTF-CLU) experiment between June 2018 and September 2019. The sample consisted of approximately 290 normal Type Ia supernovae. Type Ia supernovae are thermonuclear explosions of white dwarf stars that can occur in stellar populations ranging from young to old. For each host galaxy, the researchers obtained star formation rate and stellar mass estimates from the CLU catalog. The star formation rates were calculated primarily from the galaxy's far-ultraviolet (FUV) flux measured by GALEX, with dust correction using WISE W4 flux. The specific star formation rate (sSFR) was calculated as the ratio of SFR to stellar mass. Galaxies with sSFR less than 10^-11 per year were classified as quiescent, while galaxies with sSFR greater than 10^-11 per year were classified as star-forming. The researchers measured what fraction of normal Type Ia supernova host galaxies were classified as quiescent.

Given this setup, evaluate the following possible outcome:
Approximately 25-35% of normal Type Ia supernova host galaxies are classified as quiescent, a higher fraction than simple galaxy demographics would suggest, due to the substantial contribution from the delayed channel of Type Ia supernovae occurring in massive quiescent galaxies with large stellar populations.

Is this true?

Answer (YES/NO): NO